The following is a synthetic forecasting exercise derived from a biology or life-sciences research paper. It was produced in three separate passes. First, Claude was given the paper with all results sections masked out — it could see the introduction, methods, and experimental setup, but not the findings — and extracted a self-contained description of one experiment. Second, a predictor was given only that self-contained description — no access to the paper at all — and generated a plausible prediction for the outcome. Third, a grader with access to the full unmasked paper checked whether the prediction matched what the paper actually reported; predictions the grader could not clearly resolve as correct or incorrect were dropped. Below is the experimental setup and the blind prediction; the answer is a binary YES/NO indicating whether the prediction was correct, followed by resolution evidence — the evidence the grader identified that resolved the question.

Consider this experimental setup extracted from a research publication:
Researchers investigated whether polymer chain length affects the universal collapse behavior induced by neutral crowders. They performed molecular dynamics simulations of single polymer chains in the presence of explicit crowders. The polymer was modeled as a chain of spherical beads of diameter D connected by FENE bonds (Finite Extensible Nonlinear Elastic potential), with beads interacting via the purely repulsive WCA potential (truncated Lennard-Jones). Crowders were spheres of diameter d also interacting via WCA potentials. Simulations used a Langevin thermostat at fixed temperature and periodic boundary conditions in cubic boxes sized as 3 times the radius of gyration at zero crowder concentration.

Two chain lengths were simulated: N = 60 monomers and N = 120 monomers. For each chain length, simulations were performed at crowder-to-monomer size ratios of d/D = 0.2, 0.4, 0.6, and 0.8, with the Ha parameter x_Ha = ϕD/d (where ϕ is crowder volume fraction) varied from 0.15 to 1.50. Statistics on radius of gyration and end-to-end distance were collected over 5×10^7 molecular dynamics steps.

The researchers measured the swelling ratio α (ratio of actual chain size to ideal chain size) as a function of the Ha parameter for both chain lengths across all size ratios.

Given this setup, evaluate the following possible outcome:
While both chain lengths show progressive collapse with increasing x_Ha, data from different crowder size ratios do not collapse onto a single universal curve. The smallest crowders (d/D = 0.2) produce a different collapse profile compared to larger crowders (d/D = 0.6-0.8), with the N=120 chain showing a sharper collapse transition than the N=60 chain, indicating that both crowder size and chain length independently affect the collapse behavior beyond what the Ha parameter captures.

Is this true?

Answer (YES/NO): NO